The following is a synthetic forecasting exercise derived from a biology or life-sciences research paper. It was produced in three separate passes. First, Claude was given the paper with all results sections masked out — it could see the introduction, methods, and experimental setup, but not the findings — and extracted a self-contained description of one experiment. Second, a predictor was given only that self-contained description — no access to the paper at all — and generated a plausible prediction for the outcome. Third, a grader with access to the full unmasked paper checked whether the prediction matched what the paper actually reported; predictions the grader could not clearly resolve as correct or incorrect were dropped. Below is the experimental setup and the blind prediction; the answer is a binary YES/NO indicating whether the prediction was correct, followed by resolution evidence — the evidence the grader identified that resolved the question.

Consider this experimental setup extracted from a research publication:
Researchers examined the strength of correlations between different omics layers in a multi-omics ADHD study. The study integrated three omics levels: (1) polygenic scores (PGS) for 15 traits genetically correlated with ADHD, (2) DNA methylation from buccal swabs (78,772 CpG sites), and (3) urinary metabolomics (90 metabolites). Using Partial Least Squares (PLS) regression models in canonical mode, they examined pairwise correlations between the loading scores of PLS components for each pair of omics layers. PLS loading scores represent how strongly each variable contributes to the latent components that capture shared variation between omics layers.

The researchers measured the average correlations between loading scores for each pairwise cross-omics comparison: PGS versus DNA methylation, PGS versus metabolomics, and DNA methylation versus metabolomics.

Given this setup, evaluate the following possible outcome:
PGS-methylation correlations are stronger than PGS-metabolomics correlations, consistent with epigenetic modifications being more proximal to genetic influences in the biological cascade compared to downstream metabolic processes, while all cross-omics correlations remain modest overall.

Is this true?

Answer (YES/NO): NO